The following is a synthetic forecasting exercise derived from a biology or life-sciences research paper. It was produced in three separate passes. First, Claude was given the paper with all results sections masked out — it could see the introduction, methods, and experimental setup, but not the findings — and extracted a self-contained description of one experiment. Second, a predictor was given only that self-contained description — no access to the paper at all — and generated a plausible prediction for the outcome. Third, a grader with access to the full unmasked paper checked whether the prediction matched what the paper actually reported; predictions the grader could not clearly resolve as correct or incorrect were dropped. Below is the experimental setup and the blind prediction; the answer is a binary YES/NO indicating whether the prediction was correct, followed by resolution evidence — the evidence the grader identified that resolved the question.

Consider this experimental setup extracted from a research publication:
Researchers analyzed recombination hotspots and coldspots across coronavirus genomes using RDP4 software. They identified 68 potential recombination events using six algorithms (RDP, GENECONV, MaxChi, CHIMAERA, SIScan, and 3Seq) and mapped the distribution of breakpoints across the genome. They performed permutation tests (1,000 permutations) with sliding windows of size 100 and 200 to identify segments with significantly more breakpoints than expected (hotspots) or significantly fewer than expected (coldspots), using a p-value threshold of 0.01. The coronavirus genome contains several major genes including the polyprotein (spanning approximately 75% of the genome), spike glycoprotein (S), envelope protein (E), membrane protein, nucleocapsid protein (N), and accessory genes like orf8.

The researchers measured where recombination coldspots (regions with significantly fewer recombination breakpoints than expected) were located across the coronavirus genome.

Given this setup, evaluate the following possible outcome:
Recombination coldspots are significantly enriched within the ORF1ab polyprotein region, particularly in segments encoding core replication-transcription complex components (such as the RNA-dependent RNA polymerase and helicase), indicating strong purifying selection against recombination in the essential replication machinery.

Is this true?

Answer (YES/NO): NO